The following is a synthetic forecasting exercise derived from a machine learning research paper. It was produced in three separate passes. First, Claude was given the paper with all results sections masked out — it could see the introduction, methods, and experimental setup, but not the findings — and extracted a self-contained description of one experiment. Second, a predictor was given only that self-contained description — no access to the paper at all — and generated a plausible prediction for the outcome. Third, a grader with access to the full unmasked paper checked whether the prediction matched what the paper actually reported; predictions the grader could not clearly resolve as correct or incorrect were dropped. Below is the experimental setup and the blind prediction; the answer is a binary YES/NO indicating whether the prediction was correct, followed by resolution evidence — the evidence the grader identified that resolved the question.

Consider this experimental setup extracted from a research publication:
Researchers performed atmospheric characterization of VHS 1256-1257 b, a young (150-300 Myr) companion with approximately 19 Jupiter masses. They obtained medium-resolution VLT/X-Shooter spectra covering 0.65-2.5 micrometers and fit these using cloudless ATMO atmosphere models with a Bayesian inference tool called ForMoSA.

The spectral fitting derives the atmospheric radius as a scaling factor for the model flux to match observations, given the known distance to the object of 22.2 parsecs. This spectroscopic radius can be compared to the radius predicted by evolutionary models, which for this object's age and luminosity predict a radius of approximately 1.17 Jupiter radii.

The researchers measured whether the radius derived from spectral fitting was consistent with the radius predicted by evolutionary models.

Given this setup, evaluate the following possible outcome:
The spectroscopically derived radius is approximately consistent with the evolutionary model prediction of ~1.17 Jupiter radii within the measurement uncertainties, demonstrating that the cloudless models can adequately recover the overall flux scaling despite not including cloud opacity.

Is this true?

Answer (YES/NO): NO